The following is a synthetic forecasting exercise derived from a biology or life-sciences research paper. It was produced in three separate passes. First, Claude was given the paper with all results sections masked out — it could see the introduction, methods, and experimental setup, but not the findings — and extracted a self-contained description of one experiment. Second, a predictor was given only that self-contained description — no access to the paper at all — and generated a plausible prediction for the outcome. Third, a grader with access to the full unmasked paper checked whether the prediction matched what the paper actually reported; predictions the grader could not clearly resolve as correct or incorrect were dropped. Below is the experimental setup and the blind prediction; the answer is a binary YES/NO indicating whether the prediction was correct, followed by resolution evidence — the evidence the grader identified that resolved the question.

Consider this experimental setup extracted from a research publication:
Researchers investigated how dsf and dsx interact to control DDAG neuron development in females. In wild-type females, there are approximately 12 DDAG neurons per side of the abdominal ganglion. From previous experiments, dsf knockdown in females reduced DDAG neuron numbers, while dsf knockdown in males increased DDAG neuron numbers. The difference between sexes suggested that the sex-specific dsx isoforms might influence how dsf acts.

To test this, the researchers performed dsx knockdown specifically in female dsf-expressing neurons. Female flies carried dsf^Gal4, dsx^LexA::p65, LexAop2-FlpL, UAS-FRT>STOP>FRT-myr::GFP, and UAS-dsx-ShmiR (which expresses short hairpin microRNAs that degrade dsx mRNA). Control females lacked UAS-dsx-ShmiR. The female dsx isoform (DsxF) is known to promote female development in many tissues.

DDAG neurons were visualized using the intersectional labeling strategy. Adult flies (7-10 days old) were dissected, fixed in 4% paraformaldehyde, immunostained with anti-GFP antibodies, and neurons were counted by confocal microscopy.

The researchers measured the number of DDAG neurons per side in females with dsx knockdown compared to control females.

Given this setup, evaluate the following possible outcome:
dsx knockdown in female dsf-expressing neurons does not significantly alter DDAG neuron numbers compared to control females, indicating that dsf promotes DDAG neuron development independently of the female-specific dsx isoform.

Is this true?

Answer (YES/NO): YES